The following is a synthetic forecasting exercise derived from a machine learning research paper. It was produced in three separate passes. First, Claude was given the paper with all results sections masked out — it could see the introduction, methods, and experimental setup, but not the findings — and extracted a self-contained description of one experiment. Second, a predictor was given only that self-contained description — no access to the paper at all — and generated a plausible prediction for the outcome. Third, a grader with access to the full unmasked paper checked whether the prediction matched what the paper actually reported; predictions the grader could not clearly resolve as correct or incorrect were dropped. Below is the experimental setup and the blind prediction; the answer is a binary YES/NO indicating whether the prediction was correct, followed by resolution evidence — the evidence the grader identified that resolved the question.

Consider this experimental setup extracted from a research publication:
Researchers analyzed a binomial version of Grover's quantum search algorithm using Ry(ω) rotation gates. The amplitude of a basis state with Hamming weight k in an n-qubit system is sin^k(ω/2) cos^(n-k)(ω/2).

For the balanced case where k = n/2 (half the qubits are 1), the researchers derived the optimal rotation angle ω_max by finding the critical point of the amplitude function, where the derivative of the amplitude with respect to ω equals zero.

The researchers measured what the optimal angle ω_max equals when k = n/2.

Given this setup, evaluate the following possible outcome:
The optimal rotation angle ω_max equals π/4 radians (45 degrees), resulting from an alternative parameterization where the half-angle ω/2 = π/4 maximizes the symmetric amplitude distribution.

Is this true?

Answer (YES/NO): NO